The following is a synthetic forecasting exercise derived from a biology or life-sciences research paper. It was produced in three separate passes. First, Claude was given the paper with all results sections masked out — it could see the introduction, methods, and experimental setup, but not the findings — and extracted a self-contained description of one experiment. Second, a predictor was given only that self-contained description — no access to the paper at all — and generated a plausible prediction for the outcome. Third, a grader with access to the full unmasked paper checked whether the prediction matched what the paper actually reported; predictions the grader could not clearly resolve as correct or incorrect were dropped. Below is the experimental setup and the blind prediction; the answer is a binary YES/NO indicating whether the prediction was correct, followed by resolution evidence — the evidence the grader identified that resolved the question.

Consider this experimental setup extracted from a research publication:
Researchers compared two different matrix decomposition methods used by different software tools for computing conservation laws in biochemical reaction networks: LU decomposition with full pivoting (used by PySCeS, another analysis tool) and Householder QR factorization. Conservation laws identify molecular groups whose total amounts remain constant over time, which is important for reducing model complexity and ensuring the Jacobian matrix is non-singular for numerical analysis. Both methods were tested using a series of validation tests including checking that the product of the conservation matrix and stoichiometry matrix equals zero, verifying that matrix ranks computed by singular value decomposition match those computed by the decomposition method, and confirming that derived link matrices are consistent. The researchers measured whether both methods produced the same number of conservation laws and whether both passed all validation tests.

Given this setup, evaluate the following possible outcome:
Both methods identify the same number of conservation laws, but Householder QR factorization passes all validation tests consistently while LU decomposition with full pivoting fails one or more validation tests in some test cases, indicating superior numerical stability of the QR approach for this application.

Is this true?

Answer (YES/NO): NO